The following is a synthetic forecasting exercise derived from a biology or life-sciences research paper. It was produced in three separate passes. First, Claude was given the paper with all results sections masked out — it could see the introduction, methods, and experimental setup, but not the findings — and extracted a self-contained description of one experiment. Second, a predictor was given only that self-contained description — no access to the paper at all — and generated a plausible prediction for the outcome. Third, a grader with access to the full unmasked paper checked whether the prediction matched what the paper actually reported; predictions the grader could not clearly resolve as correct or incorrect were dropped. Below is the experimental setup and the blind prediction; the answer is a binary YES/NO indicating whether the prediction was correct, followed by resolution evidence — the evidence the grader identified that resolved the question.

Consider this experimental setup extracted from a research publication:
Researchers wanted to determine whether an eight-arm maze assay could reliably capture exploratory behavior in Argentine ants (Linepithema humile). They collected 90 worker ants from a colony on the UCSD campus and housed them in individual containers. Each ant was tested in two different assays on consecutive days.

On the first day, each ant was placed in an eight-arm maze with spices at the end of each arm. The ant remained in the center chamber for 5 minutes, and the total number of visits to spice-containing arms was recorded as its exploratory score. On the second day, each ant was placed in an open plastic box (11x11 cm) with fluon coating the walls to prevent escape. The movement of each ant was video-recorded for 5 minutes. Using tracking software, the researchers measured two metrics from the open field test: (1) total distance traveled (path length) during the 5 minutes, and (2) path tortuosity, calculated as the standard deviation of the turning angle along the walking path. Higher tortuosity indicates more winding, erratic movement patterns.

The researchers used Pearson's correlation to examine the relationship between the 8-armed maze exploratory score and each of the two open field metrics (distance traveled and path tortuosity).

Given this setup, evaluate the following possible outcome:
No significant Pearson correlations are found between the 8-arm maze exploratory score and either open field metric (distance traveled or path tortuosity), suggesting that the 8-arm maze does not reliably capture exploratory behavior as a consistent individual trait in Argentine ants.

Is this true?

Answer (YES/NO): NO